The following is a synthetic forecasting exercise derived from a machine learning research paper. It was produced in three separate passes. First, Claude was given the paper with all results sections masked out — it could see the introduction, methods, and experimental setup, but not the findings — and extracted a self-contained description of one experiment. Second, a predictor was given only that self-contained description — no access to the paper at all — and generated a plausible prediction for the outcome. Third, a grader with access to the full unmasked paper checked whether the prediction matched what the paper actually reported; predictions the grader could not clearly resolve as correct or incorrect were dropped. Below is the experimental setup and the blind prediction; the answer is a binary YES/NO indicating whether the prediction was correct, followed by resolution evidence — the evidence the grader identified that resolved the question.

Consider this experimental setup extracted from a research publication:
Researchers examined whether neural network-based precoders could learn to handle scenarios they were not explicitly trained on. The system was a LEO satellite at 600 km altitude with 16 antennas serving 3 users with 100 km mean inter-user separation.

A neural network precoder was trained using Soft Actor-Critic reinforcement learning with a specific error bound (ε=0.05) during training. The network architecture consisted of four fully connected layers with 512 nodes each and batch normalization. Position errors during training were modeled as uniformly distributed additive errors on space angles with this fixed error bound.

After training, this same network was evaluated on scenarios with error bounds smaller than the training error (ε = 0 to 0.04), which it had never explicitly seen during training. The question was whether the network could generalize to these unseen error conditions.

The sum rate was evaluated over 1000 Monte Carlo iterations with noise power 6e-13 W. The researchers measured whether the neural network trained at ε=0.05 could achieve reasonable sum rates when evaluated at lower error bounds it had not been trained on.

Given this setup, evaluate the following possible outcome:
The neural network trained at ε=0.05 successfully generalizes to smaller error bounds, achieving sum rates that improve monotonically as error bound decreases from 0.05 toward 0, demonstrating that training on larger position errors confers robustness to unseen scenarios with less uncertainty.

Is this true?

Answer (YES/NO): NO